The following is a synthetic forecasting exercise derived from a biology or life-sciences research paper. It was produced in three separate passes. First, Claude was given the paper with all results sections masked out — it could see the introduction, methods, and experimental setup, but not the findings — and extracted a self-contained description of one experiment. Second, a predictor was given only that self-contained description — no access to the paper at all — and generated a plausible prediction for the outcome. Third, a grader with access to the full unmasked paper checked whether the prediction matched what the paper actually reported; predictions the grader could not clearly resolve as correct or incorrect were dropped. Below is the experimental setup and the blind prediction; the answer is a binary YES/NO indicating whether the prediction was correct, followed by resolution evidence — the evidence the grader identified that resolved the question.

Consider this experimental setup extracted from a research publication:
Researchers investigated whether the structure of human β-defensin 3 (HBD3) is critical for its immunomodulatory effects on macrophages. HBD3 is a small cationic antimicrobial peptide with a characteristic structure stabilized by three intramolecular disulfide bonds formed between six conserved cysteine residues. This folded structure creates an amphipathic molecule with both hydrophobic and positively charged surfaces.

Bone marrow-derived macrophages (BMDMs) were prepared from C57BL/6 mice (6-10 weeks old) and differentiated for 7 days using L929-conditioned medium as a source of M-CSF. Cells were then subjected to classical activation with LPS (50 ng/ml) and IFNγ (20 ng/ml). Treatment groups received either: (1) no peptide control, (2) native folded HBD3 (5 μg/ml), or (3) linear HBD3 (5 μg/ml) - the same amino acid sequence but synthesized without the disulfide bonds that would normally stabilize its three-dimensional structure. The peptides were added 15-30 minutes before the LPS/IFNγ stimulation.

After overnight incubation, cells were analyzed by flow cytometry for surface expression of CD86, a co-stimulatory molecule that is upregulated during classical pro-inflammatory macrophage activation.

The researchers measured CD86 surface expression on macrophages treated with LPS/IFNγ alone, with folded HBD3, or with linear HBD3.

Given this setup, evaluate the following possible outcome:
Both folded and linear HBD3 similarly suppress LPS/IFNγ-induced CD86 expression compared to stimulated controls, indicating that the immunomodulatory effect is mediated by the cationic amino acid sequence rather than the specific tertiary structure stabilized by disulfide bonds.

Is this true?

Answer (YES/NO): NO